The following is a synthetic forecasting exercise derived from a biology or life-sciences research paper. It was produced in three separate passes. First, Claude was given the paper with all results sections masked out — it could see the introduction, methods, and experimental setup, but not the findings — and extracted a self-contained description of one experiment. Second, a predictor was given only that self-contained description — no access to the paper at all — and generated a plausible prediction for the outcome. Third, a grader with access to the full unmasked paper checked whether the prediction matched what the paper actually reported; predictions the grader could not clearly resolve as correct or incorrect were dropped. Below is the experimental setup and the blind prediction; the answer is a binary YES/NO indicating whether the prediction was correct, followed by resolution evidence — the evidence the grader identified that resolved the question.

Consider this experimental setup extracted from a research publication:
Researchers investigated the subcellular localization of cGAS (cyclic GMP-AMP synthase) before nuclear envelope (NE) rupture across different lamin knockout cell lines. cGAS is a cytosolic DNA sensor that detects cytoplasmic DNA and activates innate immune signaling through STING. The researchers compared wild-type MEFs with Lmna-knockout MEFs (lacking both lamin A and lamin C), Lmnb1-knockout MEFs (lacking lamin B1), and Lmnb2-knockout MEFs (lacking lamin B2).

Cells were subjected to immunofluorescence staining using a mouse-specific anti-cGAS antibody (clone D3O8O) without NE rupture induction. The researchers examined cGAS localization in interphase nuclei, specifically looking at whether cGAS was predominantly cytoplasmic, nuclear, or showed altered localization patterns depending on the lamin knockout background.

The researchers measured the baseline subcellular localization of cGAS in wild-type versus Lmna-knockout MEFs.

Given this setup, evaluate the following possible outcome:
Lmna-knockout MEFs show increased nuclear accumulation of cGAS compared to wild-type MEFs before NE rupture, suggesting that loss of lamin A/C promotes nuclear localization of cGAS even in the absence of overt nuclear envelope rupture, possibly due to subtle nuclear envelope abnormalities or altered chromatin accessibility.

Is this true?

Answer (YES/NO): NO